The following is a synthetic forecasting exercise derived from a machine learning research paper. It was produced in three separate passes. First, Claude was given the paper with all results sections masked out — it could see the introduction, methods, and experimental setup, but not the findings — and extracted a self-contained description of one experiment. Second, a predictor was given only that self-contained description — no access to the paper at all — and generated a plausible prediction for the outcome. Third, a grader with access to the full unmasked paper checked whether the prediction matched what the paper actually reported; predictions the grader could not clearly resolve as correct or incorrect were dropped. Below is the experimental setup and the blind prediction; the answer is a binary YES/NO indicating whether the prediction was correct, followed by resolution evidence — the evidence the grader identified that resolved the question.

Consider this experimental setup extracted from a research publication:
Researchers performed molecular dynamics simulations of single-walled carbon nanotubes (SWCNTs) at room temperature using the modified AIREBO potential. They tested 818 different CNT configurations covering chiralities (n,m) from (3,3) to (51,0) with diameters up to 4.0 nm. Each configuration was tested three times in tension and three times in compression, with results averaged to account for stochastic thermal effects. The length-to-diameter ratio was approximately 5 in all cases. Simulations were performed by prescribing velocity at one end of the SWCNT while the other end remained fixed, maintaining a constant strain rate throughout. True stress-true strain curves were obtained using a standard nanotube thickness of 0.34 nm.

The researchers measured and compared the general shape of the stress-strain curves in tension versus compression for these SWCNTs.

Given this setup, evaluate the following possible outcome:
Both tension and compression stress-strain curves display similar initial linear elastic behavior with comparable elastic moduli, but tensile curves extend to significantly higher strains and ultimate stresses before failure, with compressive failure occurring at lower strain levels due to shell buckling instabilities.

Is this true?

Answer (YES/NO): NO